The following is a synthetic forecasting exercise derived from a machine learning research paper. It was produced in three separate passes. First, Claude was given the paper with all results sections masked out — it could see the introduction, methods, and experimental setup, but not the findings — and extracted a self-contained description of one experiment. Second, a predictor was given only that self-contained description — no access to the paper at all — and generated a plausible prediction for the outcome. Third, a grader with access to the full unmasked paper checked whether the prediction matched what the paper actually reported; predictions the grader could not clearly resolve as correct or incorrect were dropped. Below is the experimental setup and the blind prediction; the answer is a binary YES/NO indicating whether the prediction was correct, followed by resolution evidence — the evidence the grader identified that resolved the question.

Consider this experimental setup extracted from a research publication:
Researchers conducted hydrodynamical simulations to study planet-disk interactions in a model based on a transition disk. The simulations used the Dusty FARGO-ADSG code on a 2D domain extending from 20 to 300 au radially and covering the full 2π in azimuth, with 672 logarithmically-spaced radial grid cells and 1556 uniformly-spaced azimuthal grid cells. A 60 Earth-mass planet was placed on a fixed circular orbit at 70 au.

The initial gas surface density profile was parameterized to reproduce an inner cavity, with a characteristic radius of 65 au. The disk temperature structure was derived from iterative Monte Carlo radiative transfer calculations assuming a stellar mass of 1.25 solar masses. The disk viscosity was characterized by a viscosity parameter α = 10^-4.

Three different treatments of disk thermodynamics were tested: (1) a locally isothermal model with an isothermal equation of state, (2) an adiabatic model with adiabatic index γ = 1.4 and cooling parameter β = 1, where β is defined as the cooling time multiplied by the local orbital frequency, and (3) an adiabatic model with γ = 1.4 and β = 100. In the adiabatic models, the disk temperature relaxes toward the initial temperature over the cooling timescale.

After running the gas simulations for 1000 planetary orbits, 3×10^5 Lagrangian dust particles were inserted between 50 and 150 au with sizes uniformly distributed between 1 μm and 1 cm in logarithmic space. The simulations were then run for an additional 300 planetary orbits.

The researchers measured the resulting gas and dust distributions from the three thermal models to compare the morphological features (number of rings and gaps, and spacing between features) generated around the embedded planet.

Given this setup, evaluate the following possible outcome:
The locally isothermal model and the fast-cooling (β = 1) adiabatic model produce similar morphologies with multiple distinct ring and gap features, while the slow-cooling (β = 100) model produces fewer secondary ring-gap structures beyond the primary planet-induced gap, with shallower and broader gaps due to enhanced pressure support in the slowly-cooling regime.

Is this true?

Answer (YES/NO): NO